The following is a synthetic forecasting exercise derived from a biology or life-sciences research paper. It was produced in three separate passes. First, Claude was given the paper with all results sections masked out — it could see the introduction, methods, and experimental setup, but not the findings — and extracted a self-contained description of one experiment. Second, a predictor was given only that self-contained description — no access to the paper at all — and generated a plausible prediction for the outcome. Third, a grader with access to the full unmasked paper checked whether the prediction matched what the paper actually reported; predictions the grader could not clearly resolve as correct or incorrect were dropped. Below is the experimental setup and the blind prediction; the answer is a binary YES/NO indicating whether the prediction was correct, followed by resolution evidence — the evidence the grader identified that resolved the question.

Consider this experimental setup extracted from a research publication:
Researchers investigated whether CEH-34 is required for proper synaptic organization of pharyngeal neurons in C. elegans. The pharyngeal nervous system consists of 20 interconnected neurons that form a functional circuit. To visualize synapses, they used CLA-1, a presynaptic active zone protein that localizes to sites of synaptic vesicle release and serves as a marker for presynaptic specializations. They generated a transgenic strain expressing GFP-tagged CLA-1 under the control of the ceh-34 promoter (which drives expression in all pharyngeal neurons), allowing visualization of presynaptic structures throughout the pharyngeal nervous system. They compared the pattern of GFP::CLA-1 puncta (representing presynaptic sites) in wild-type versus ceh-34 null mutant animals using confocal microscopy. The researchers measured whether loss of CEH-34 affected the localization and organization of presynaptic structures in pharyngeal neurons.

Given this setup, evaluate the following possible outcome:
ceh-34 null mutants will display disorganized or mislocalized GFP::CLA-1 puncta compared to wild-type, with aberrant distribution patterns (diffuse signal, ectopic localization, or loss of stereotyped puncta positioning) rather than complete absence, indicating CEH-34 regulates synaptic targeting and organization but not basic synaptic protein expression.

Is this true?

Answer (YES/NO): YES